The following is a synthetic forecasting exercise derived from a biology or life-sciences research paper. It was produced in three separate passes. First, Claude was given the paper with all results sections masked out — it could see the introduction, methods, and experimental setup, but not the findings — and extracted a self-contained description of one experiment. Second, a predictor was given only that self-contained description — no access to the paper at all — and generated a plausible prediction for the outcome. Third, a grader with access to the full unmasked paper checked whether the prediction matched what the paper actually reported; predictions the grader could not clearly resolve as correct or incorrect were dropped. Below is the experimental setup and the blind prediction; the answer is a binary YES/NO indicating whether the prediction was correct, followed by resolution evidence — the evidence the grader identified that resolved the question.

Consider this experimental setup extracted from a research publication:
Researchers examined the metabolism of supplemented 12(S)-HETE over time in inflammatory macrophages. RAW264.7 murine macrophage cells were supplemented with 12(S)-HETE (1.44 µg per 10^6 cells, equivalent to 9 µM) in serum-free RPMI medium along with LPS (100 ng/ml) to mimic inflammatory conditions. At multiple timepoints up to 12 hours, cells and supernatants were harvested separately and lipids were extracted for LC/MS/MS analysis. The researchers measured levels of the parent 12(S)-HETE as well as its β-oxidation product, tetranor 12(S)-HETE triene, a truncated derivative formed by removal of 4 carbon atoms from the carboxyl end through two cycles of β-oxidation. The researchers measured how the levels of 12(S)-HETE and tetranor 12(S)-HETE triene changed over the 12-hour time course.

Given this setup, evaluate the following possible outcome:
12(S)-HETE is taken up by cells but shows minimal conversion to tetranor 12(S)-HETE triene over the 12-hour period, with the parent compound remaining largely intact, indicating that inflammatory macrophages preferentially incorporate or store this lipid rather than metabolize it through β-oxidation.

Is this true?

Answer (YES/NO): NO